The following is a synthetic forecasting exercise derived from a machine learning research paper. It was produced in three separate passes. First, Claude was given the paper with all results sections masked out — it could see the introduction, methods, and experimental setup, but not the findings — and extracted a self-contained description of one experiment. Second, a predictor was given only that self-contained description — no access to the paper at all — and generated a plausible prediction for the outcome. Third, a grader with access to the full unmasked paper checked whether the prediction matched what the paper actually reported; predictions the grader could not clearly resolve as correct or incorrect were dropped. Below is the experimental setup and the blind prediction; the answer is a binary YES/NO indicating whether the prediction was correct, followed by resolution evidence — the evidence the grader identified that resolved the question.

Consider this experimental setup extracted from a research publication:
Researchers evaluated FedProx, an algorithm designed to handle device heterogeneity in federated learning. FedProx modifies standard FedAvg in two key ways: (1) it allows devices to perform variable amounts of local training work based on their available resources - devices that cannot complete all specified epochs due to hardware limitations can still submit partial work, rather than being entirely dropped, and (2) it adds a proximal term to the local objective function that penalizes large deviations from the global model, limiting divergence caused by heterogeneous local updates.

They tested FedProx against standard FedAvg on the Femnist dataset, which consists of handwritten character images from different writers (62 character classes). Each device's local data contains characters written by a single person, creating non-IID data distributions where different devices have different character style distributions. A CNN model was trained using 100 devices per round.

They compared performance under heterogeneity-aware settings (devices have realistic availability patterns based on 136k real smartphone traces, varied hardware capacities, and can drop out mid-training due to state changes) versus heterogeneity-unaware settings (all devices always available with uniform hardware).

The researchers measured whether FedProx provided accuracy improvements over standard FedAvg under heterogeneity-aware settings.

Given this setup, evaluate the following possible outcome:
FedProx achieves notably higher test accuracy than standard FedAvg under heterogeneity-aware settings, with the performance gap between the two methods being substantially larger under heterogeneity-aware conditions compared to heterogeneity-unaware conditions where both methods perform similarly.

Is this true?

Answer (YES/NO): NO